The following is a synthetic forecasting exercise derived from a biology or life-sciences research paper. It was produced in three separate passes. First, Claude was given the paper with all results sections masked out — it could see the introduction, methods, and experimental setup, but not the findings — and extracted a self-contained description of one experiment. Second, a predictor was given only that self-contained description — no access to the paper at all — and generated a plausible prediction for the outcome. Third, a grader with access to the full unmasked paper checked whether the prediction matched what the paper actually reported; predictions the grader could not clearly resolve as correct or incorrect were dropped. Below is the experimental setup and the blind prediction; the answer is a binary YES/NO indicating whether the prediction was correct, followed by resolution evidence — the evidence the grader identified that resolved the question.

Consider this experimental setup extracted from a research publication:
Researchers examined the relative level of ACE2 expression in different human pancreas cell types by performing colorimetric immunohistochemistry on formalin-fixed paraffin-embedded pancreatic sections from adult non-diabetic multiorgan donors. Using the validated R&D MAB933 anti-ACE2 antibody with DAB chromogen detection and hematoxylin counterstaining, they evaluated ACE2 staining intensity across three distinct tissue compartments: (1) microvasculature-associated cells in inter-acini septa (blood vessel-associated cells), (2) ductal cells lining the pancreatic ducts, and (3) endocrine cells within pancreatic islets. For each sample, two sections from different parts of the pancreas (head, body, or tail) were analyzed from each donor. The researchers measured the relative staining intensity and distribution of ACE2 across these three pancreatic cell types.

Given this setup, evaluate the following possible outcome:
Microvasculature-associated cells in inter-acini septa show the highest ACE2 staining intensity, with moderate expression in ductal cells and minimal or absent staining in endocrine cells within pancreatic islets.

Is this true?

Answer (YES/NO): NO